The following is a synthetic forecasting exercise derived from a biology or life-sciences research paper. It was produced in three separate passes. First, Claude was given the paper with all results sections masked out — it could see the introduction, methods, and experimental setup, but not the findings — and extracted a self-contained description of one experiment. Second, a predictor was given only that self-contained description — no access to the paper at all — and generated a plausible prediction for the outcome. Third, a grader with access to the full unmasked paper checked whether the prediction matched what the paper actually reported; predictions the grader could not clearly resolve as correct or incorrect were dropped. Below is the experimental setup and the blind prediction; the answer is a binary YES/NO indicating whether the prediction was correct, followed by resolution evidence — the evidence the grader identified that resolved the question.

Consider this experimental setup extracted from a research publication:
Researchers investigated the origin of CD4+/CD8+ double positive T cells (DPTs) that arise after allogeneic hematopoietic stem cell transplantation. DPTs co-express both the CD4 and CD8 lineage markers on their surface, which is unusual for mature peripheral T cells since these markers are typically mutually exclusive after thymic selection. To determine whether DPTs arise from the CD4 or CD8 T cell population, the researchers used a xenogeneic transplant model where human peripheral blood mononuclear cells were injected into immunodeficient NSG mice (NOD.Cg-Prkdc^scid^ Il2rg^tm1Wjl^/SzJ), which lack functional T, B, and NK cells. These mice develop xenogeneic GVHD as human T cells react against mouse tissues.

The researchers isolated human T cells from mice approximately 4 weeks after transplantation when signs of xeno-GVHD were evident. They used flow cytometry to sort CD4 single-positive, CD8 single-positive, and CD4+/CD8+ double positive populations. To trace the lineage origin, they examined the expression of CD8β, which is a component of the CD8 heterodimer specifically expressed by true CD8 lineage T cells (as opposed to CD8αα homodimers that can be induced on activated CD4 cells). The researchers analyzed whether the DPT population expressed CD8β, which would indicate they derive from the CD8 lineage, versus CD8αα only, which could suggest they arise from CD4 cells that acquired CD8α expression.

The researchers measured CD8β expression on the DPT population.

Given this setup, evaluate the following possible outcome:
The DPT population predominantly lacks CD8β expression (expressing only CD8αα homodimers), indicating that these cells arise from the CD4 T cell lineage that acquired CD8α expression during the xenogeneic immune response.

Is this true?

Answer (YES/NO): NO